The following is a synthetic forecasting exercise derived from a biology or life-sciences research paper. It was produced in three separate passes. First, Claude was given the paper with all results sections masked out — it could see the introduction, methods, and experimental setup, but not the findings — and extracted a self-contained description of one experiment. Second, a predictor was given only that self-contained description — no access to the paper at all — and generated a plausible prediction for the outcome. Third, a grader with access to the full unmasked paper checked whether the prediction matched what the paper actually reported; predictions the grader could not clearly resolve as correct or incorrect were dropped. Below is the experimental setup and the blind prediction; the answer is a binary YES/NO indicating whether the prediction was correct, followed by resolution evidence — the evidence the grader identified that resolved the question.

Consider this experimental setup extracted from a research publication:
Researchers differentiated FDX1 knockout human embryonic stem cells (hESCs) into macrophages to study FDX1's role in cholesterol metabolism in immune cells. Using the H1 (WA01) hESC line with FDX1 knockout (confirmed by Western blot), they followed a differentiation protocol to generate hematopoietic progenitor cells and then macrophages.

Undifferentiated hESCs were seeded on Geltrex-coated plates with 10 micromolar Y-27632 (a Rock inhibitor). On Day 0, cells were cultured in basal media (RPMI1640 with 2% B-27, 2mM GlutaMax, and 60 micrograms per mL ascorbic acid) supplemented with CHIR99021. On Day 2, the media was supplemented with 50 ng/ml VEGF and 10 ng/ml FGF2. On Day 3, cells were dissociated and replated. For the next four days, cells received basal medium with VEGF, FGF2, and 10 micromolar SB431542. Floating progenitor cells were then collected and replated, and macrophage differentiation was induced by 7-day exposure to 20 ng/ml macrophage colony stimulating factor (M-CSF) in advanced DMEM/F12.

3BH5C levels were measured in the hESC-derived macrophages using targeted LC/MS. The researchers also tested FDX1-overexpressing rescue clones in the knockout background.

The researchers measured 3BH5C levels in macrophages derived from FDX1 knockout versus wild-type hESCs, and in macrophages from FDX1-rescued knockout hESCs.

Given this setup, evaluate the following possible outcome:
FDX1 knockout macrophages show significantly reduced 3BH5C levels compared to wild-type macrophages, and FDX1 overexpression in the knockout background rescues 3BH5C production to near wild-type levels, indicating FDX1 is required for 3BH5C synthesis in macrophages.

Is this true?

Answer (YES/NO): NO